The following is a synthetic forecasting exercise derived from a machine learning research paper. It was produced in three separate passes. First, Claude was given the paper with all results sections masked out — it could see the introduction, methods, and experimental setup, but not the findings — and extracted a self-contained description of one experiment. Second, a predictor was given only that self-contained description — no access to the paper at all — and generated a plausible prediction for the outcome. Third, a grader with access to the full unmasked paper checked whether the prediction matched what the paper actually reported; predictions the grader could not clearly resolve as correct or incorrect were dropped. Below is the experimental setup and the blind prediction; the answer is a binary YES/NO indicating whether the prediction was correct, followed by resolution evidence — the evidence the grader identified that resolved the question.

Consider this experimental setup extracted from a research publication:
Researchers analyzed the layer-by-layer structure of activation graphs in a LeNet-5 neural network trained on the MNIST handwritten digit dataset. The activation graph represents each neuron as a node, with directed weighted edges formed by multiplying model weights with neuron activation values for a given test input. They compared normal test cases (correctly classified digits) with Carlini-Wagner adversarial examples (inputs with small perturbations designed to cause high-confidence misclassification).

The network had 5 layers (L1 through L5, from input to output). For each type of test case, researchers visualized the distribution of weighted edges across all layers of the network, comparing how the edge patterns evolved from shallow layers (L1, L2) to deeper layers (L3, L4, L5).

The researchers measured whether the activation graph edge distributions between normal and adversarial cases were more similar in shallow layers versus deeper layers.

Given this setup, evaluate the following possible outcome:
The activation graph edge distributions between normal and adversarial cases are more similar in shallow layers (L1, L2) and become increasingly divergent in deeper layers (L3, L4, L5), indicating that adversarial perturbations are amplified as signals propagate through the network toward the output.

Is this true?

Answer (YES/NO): YES